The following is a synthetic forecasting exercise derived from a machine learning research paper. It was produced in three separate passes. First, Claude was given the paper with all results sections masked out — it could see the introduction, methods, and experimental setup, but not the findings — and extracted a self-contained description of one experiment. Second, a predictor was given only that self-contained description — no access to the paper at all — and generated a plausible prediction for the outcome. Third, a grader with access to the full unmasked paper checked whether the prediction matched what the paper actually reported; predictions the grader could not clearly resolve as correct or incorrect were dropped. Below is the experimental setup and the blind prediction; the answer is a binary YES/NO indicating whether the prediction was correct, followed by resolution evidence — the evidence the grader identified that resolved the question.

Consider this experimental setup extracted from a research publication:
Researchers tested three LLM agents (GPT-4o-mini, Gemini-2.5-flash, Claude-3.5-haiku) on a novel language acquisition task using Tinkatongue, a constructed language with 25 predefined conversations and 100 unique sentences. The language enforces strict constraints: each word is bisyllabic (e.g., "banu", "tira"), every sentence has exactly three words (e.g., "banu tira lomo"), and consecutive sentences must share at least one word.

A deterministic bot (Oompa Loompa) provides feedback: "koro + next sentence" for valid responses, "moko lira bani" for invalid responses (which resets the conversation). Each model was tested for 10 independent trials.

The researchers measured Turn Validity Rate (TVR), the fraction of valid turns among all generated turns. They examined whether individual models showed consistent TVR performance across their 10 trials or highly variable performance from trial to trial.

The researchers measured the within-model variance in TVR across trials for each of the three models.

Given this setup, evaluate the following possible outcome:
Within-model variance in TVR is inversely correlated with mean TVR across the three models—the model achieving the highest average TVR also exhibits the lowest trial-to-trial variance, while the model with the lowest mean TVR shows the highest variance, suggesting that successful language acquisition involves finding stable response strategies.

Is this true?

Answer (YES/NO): NO